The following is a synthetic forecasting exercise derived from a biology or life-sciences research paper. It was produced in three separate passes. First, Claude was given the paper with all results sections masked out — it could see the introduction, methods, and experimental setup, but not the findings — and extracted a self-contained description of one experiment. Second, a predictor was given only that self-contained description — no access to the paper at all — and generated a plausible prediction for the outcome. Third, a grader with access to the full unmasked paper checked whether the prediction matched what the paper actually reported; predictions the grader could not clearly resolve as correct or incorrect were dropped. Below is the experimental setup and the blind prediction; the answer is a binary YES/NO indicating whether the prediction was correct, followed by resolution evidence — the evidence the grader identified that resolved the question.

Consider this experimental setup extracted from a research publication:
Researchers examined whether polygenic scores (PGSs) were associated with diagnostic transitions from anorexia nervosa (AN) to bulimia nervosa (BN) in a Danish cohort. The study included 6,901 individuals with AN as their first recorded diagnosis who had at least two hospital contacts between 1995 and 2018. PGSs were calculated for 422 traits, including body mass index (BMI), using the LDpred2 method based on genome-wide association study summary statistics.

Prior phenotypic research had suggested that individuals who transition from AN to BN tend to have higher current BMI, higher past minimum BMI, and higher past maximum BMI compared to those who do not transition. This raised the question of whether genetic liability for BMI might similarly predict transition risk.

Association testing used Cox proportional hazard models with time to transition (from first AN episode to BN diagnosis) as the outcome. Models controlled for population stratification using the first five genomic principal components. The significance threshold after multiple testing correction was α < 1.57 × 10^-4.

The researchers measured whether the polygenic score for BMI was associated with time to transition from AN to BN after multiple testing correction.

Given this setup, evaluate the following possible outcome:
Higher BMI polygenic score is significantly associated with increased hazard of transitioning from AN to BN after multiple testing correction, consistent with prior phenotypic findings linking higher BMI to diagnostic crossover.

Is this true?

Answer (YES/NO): NO